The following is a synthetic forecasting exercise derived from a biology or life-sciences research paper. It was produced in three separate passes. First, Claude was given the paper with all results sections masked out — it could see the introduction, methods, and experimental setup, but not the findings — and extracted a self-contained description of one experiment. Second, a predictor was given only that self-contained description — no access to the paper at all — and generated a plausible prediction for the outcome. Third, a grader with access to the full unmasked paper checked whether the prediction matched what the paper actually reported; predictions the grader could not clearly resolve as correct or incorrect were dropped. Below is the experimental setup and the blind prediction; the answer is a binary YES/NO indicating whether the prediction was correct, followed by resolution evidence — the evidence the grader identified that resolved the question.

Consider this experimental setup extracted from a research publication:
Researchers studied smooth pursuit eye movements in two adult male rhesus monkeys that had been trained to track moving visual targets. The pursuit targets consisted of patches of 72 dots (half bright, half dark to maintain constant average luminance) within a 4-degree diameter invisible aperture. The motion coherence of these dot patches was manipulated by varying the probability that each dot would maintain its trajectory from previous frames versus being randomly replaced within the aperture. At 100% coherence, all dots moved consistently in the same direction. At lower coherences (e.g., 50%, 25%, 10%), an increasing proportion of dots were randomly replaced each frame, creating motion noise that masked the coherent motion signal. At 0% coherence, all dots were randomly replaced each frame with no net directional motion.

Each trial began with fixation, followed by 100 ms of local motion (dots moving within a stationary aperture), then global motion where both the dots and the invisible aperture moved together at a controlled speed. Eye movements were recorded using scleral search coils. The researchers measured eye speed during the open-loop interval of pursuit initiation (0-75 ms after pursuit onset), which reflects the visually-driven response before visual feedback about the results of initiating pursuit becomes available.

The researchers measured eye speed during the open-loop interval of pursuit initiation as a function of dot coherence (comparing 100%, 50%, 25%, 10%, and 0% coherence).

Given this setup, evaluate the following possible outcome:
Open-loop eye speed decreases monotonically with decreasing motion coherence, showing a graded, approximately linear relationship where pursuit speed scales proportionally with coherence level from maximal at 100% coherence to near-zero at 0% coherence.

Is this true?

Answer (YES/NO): YES